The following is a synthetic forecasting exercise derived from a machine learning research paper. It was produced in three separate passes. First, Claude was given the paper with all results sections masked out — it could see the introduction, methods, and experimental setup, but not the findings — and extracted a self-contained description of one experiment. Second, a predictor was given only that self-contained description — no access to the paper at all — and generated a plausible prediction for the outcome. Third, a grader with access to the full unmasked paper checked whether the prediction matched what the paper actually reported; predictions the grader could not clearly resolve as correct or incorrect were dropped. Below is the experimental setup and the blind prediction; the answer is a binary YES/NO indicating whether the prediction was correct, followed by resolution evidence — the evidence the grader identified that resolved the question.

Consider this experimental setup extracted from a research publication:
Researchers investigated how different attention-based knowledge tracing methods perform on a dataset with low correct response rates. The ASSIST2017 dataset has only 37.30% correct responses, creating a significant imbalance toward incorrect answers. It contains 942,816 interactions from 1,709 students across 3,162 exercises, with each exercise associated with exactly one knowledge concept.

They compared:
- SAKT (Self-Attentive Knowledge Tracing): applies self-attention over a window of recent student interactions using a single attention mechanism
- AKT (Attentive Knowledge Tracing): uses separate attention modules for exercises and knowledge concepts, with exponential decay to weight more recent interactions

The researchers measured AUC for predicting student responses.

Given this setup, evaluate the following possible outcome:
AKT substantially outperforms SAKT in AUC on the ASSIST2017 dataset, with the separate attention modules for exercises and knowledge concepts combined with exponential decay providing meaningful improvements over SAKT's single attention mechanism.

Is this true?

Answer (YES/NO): YES